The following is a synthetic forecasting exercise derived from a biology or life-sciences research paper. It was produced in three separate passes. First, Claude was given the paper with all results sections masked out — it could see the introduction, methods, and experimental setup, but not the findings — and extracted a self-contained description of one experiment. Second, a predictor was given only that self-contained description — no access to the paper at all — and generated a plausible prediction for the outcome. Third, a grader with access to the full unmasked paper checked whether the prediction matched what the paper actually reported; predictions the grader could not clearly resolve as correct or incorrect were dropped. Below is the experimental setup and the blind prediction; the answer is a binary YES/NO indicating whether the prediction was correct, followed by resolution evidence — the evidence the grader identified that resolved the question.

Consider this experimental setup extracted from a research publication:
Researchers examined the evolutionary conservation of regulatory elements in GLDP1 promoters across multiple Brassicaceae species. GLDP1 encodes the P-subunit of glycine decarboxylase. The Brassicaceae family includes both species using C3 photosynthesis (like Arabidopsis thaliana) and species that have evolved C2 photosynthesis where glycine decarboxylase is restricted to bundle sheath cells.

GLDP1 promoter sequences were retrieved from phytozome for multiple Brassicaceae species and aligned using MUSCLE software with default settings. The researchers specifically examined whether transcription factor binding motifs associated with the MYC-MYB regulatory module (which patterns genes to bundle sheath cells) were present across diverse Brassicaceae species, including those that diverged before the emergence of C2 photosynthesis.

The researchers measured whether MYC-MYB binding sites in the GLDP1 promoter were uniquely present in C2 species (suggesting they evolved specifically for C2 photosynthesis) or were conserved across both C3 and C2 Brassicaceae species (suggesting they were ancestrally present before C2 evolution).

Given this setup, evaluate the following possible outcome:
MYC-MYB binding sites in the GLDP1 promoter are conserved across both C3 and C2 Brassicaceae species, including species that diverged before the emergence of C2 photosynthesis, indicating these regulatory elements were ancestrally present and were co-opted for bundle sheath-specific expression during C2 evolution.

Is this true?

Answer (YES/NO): YES